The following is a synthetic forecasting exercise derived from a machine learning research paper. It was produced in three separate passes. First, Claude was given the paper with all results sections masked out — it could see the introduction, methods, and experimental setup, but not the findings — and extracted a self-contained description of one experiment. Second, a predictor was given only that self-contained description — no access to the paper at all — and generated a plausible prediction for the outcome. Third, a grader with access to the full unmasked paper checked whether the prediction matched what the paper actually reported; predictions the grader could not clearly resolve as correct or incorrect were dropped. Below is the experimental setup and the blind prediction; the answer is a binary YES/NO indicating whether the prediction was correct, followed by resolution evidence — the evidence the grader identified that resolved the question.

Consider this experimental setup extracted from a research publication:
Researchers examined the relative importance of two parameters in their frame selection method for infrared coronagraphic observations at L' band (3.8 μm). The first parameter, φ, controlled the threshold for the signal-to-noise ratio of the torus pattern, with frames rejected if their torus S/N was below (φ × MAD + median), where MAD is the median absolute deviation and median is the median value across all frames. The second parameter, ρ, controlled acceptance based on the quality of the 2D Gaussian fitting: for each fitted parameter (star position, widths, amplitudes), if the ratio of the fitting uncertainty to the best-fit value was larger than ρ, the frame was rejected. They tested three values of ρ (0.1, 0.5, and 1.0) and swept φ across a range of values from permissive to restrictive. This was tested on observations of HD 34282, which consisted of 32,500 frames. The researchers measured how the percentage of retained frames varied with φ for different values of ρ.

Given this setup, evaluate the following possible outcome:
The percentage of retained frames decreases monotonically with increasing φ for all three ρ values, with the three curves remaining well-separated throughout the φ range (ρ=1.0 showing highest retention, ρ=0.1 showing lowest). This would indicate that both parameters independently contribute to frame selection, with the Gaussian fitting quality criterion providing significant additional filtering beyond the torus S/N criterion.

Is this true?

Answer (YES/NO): NO